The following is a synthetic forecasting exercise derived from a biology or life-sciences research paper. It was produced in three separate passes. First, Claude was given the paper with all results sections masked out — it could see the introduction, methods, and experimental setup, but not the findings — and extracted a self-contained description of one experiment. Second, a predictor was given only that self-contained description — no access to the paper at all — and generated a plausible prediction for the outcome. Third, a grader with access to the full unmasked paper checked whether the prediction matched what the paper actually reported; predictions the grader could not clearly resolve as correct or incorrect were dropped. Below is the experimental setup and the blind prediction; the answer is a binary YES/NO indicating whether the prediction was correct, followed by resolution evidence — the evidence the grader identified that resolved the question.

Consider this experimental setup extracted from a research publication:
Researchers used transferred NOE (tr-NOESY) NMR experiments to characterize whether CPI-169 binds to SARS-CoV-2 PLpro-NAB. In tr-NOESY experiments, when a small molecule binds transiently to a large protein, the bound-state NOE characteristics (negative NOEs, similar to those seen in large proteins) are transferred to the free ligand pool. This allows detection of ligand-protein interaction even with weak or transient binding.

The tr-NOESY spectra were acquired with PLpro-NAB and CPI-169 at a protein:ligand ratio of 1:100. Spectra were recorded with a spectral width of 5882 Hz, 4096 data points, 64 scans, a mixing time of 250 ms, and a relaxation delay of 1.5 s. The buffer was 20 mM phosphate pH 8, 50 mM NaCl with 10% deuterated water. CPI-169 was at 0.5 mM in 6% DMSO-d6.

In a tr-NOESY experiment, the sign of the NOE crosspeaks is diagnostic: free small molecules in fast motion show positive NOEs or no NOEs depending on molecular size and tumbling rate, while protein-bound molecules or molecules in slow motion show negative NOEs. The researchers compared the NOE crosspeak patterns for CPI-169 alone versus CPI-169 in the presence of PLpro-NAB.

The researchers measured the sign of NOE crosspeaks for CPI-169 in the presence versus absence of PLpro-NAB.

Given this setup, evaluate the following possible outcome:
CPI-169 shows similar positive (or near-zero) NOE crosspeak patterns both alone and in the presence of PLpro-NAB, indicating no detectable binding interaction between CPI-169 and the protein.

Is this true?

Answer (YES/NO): NO